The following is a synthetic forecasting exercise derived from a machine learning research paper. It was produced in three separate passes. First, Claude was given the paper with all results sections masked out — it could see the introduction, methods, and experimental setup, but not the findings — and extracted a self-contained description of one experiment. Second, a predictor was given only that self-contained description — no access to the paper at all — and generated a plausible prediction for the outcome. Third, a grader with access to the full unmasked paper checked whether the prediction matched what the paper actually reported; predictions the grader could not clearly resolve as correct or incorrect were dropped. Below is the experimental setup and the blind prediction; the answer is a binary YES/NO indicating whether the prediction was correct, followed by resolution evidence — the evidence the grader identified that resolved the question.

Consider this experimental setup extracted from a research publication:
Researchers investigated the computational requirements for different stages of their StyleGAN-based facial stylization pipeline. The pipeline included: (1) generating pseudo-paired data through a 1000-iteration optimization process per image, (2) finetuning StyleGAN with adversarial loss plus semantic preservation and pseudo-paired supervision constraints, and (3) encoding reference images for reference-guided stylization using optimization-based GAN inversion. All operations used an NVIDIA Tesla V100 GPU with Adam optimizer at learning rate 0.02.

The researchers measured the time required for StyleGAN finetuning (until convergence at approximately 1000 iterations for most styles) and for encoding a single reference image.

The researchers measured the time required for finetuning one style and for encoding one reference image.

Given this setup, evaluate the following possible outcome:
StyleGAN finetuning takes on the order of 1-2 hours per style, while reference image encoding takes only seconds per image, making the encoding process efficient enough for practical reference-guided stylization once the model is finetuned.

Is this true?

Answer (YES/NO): NO